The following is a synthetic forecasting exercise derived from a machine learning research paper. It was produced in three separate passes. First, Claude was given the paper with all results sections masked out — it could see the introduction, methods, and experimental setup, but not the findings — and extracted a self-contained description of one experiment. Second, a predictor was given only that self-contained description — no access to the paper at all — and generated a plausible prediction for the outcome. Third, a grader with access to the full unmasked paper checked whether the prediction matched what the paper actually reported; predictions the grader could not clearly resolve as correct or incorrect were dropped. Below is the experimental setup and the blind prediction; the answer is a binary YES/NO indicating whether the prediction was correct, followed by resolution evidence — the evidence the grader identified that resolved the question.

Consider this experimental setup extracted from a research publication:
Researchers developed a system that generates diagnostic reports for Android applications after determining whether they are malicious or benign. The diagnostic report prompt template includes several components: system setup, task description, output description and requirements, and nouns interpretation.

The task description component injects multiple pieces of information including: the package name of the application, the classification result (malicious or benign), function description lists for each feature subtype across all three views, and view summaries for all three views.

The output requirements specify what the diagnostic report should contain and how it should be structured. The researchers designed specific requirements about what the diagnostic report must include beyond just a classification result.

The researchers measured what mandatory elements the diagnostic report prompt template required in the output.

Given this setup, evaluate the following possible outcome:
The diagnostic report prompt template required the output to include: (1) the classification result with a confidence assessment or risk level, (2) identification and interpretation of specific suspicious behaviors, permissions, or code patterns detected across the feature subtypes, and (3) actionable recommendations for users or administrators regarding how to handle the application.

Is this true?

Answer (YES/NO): NO